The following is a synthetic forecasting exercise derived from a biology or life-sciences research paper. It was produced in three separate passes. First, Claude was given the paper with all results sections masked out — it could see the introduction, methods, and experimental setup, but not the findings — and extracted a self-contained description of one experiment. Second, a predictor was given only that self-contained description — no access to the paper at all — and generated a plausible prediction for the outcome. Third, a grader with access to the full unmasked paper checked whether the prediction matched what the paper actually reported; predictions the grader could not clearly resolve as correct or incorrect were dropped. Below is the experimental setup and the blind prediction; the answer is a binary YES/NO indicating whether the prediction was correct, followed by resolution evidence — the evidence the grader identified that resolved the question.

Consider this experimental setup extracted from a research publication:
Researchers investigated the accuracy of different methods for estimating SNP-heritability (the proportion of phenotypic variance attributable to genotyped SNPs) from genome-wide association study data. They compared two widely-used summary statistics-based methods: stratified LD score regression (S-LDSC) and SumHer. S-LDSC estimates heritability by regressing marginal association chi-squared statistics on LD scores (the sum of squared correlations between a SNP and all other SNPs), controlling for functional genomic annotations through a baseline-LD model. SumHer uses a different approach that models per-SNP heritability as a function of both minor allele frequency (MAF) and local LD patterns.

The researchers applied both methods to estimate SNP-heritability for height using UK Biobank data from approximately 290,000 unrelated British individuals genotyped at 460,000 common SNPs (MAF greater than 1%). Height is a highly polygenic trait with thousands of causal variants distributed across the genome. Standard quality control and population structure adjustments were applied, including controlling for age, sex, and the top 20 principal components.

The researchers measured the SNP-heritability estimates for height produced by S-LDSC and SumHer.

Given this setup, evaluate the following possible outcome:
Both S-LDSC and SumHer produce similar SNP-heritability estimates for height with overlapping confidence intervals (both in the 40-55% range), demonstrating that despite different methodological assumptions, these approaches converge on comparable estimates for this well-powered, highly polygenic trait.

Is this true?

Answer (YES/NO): NO